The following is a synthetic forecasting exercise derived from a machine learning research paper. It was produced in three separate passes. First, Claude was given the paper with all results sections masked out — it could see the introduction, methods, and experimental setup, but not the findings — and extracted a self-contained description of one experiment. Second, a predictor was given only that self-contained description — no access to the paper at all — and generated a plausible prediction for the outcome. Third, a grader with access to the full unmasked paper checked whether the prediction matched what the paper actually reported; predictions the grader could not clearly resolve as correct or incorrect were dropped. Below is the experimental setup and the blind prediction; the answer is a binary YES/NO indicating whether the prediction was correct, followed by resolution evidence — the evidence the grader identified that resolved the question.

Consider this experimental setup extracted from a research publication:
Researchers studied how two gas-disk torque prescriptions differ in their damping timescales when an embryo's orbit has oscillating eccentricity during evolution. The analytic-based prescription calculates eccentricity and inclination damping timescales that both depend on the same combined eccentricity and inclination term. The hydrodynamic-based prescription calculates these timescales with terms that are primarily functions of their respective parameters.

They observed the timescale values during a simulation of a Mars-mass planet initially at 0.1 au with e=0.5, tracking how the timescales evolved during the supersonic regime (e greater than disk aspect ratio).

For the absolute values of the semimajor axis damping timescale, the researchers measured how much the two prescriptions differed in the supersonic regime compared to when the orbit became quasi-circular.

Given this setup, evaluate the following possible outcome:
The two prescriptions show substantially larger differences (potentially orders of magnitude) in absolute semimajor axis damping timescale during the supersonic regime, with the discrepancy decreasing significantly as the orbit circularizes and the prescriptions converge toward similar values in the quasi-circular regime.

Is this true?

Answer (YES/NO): YES